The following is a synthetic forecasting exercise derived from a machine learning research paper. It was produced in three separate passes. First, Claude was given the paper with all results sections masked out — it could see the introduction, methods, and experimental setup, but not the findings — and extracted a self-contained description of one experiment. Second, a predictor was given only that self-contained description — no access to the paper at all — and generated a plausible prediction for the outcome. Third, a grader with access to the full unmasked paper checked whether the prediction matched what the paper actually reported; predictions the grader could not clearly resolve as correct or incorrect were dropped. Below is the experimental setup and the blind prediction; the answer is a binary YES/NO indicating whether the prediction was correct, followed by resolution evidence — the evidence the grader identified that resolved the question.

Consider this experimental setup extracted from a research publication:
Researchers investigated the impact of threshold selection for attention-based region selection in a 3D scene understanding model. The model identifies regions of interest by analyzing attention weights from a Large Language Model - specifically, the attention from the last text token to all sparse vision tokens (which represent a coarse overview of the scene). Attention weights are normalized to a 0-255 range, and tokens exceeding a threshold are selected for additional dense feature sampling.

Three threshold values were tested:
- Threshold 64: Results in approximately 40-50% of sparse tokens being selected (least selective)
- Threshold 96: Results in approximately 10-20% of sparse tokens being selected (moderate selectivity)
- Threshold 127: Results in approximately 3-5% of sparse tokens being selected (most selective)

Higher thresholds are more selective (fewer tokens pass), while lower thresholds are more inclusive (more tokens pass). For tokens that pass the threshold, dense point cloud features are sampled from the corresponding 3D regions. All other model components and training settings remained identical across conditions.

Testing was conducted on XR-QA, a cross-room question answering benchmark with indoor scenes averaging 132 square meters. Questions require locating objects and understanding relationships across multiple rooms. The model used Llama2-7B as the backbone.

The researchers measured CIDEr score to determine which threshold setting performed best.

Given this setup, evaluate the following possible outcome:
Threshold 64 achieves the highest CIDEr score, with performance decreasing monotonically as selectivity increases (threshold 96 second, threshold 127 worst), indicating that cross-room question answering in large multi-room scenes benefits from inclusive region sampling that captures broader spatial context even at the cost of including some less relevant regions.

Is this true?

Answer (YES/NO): NO